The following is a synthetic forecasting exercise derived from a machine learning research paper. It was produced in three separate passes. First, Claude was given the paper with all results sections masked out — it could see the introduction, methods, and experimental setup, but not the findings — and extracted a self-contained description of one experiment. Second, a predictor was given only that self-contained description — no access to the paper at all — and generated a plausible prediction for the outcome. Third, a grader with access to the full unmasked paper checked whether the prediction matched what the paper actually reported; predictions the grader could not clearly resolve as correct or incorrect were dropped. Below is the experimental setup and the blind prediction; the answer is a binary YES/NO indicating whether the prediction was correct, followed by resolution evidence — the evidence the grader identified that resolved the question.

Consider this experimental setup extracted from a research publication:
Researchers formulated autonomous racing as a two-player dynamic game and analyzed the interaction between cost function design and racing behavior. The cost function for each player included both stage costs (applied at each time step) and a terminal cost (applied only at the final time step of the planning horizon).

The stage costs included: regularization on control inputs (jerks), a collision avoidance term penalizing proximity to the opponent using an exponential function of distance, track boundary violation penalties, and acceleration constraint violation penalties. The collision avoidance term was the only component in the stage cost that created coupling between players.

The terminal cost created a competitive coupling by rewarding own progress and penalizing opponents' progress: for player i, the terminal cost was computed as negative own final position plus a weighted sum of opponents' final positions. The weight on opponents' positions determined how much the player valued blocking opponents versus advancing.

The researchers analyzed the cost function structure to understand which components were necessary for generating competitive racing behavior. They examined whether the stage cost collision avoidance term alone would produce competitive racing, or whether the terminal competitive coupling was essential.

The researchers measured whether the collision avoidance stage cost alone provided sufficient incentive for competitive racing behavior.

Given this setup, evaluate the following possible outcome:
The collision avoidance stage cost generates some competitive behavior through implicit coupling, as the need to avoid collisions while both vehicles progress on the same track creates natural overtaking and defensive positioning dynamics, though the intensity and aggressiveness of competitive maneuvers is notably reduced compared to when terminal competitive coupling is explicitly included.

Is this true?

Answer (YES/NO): NO